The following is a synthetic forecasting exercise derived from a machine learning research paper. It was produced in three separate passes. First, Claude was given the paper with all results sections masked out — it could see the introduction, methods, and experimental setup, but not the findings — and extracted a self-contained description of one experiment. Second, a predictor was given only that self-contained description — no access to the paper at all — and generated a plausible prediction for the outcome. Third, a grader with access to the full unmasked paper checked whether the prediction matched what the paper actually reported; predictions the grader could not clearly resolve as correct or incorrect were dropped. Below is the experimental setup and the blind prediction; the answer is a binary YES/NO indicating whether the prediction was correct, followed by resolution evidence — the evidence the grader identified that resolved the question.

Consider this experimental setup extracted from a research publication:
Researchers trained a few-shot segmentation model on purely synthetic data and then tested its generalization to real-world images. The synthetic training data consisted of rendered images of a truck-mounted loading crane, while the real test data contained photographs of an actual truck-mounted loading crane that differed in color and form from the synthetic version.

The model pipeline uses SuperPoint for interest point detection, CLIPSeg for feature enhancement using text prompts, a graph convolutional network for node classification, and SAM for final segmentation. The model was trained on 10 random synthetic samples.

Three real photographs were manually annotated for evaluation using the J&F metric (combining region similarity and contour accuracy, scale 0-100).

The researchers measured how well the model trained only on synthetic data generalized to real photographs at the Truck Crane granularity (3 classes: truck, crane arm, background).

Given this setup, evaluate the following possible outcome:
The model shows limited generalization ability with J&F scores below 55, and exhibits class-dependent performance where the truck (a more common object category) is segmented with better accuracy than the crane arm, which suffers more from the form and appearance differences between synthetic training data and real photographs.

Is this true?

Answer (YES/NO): NO